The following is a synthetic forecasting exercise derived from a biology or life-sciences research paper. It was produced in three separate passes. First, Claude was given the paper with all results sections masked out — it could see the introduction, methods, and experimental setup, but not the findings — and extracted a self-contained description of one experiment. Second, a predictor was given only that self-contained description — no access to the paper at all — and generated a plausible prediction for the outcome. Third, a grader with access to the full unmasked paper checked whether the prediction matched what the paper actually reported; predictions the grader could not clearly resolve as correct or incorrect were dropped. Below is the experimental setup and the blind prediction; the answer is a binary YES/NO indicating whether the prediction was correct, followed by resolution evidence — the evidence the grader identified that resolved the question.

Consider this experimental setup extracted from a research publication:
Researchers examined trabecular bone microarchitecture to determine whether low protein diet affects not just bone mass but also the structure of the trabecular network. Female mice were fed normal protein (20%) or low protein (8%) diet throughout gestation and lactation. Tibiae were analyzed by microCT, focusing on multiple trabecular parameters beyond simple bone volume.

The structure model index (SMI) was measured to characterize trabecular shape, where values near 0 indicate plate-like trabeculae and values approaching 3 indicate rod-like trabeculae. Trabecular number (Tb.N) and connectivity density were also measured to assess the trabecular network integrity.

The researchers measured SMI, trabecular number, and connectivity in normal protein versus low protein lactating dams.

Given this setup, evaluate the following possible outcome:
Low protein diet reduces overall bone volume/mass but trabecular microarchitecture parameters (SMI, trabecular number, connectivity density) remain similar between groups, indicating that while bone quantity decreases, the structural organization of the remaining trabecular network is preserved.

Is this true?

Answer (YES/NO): NO